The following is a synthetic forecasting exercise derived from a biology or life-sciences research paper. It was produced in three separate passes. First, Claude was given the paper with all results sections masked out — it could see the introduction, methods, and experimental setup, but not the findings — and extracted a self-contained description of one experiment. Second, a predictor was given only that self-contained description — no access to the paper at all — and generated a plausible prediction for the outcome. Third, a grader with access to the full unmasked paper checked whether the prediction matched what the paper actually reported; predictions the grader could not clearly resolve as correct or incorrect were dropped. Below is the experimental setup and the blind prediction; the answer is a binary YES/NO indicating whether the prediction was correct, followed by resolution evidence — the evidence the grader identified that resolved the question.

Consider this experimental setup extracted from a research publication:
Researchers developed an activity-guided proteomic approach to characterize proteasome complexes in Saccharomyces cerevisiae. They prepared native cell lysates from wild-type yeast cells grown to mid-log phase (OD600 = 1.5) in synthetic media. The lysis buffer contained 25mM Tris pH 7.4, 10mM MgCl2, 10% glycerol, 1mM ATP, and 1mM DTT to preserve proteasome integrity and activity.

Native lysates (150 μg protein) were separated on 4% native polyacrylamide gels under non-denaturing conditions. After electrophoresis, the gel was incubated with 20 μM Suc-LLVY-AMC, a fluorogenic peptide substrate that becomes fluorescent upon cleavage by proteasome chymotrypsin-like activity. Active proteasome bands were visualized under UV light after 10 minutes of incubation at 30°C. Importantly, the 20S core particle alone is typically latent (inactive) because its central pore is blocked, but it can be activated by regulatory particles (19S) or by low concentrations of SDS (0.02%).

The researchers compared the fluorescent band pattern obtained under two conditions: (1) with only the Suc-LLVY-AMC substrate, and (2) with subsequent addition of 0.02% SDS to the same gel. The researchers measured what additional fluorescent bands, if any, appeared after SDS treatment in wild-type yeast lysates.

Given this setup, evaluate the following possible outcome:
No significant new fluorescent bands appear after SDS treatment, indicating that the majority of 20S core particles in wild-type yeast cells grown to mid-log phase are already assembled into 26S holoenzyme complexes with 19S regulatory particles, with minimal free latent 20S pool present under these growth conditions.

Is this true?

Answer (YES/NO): NO